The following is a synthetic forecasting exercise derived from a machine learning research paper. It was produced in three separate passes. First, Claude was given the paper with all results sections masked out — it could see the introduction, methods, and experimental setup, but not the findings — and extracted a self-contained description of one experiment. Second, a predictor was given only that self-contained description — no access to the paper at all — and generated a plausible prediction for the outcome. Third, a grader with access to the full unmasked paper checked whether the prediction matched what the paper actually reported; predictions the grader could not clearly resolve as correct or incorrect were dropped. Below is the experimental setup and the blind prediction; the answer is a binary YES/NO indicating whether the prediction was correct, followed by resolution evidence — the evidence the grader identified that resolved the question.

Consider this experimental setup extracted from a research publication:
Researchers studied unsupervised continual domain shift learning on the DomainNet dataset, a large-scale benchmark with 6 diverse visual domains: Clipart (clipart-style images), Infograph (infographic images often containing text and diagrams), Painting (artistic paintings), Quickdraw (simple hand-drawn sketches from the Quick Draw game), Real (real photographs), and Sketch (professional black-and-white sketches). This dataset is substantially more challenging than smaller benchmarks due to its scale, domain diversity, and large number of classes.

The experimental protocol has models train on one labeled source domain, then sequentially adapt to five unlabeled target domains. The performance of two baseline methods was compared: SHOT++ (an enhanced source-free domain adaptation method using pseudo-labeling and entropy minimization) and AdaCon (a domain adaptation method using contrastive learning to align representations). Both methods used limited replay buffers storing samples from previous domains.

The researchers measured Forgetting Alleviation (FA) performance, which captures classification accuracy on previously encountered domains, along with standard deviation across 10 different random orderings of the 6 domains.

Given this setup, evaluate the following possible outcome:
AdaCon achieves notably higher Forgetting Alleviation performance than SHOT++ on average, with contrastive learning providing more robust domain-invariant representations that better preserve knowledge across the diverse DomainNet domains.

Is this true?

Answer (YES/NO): NO